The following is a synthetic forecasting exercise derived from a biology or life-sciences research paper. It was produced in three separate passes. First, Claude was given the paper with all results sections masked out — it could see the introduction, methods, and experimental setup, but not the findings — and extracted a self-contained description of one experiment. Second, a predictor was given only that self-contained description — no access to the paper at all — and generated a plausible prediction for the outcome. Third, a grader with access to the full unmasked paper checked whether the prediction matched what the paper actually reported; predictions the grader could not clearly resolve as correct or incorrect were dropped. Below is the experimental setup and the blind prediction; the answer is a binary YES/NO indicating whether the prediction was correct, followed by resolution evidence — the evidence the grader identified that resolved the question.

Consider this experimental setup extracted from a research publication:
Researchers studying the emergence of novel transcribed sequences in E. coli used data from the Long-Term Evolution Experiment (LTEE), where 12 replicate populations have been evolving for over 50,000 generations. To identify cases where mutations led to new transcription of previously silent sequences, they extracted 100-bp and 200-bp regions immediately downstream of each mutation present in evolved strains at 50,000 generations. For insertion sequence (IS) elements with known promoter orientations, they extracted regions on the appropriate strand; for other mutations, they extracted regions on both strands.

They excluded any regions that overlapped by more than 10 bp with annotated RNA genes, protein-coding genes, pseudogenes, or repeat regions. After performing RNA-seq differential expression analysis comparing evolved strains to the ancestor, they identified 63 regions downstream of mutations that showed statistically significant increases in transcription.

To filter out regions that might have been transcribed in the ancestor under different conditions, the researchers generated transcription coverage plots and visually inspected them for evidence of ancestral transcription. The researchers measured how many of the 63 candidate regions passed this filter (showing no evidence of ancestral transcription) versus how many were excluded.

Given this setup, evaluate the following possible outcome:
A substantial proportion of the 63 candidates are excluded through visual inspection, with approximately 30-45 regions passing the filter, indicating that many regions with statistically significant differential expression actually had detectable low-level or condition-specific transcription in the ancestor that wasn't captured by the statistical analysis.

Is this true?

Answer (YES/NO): NO